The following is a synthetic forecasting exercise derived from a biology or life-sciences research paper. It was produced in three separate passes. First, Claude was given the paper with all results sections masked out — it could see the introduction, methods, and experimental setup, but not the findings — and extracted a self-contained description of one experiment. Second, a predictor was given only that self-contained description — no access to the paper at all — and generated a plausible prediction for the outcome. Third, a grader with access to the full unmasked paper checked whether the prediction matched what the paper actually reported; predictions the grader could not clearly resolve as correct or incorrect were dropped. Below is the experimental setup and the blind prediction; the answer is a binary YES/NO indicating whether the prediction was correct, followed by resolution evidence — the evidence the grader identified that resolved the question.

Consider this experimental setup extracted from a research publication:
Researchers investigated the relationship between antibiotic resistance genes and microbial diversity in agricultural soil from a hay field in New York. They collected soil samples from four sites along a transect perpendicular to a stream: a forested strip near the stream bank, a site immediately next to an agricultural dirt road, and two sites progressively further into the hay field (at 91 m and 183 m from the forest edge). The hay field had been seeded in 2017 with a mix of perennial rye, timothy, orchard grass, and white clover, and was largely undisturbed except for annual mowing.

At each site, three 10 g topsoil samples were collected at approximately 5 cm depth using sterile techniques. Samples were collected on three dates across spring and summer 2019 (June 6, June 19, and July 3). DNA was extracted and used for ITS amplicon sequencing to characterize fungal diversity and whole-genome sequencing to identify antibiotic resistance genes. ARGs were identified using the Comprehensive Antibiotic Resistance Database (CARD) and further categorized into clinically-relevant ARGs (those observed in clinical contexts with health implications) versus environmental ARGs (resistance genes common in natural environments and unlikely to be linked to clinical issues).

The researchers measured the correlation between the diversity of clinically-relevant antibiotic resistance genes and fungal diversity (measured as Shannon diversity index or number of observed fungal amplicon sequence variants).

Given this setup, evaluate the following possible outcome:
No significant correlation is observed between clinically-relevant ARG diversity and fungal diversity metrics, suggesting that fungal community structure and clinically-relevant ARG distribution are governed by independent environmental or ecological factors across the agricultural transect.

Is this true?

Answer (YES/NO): NO